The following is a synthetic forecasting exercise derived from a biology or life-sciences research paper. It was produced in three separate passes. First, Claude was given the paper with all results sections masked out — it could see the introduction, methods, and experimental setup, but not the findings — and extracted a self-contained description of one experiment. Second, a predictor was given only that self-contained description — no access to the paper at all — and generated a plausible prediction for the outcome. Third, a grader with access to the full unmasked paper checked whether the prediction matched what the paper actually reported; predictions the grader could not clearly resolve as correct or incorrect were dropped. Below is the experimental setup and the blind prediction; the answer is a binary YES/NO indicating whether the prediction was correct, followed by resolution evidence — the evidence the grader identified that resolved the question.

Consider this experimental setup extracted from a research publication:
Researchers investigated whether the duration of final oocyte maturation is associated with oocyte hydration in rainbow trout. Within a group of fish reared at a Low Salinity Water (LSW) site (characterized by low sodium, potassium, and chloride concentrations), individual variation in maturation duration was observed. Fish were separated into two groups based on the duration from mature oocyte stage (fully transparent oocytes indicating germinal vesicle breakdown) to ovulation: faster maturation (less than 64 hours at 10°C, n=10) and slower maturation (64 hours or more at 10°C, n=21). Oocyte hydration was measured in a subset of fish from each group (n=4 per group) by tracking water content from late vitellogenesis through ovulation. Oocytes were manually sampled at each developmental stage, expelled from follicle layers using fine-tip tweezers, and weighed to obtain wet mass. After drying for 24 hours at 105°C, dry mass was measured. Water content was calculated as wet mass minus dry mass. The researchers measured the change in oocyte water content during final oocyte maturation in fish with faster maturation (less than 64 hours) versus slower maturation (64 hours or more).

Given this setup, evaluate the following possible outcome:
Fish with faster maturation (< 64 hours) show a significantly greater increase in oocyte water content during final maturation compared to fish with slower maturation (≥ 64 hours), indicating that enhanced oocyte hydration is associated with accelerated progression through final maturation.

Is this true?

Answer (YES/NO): YES